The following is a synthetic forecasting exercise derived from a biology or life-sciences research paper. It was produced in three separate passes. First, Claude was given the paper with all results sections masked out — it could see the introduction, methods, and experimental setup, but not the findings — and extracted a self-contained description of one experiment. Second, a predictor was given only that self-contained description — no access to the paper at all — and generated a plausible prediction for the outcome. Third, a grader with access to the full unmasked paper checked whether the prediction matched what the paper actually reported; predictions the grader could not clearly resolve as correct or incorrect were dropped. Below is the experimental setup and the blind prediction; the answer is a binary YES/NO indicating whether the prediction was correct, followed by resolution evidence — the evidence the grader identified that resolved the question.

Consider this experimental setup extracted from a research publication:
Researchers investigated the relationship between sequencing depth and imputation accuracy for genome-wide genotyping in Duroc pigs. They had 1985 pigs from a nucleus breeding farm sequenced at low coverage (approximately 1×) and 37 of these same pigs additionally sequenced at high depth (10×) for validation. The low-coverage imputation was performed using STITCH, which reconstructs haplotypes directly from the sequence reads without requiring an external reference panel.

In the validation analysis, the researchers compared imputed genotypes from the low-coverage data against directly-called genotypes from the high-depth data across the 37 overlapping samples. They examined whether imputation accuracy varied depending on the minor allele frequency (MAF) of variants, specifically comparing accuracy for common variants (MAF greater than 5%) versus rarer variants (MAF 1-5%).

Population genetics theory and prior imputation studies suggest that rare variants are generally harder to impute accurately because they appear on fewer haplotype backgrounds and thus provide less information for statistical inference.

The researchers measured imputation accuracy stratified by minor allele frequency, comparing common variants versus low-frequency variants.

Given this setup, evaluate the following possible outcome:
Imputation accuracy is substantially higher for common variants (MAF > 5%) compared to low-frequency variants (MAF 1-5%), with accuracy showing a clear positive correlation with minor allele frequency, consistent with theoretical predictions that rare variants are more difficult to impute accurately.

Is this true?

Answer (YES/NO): NO